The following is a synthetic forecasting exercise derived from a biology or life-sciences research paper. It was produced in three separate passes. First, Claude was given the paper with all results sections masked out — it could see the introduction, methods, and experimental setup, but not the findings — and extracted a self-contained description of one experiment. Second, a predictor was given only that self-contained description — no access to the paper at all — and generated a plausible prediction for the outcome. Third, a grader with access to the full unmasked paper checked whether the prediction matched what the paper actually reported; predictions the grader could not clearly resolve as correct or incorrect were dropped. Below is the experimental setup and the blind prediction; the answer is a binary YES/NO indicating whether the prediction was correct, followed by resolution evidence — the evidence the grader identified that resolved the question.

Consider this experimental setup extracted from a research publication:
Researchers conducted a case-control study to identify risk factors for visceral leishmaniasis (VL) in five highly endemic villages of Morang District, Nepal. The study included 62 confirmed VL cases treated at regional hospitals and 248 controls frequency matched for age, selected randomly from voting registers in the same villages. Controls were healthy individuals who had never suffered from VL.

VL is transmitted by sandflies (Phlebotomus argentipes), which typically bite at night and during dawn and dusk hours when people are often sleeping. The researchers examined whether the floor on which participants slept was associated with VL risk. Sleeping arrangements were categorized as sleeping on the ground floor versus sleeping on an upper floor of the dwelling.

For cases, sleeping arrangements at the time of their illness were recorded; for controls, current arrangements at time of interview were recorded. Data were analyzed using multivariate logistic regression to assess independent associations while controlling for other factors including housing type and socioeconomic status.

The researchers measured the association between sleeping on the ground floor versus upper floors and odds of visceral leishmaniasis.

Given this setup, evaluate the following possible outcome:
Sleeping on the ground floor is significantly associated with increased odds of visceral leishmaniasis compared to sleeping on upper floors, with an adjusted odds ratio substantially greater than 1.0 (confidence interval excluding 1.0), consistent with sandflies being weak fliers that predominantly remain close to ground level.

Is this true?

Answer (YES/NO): YES